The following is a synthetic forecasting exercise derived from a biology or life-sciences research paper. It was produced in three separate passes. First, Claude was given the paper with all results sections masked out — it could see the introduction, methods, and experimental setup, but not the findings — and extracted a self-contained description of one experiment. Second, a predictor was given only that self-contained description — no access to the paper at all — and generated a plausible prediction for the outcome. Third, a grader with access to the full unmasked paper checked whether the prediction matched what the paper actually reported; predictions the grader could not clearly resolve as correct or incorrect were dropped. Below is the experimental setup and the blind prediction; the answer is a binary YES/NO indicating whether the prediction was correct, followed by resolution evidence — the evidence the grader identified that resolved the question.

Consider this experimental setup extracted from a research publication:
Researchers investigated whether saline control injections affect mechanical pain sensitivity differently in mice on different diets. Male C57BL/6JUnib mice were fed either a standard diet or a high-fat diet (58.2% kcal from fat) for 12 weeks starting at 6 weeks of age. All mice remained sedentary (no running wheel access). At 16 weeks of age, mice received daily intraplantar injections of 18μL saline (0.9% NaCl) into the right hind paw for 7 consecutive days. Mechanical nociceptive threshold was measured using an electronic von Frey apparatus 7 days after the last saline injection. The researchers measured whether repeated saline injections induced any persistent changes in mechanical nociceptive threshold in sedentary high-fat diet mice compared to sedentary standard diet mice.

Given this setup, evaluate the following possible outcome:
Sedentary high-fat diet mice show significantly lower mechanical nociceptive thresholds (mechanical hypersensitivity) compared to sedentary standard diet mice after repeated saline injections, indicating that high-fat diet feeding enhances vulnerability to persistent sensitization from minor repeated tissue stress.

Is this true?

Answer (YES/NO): NO